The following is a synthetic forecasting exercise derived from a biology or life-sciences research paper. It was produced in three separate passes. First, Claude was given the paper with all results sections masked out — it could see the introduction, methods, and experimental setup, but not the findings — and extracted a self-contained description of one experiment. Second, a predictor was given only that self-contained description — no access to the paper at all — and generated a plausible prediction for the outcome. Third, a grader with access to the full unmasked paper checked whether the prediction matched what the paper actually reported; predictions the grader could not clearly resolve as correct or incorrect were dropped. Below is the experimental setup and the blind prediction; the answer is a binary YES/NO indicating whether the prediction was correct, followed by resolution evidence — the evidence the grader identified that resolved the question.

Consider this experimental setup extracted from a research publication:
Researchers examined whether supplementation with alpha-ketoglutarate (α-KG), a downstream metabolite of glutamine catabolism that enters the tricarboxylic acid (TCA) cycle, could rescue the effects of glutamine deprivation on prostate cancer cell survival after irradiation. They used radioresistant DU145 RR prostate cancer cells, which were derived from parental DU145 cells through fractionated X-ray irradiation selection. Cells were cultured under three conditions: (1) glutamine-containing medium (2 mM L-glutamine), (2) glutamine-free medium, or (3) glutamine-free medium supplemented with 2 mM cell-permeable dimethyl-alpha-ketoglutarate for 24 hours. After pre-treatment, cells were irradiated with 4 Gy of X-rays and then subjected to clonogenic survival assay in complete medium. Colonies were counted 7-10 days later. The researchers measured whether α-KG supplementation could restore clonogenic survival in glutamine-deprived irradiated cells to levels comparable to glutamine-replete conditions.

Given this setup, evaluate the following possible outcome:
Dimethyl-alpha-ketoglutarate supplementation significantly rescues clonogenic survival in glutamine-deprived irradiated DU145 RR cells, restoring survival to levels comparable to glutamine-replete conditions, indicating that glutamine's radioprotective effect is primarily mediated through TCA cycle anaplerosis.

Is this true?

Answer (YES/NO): NO